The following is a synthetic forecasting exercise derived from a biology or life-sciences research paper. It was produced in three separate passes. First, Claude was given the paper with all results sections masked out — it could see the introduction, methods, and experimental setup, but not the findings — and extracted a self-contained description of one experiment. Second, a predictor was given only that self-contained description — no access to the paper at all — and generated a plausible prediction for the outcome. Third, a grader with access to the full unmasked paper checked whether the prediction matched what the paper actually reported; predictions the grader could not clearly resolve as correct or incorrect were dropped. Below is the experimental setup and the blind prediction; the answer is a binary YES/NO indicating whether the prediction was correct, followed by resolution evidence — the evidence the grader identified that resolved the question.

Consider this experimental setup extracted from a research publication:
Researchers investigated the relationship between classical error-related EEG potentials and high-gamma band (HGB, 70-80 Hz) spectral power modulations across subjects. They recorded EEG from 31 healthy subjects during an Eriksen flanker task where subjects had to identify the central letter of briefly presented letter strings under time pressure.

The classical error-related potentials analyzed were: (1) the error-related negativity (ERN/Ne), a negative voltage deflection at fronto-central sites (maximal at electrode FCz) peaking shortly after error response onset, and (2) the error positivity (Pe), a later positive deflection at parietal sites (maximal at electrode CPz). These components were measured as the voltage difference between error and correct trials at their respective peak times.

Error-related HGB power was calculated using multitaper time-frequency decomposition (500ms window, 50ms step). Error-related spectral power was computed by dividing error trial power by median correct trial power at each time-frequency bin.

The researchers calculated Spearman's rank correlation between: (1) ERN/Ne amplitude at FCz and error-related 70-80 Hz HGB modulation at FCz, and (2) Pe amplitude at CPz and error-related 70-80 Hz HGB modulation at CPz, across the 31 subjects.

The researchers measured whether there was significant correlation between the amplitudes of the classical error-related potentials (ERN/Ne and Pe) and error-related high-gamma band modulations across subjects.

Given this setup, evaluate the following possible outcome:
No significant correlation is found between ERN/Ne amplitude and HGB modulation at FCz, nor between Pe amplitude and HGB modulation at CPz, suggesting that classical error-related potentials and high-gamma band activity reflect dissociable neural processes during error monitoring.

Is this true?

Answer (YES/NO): YES